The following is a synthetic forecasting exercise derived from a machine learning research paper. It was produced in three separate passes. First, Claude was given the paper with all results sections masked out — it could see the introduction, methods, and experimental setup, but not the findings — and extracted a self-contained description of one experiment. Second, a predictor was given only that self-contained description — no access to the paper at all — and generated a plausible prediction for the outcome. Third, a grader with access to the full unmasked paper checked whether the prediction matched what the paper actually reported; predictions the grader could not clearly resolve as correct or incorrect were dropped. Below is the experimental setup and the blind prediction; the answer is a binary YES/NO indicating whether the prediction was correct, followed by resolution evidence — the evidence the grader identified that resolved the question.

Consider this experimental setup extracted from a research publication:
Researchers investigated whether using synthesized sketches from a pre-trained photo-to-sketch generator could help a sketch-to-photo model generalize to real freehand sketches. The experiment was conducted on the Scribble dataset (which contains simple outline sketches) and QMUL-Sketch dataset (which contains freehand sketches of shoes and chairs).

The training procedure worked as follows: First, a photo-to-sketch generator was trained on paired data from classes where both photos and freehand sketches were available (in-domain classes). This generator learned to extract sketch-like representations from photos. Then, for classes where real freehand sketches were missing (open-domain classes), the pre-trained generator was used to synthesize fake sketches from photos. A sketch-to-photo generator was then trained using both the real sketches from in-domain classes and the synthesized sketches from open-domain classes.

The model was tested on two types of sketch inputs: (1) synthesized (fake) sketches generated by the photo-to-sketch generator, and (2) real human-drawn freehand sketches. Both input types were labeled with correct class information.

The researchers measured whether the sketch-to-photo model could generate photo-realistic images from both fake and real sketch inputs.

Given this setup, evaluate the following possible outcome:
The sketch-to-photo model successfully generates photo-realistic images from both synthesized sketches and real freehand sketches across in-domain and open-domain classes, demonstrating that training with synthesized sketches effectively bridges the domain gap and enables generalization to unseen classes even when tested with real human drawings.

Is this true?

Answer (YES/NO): NO